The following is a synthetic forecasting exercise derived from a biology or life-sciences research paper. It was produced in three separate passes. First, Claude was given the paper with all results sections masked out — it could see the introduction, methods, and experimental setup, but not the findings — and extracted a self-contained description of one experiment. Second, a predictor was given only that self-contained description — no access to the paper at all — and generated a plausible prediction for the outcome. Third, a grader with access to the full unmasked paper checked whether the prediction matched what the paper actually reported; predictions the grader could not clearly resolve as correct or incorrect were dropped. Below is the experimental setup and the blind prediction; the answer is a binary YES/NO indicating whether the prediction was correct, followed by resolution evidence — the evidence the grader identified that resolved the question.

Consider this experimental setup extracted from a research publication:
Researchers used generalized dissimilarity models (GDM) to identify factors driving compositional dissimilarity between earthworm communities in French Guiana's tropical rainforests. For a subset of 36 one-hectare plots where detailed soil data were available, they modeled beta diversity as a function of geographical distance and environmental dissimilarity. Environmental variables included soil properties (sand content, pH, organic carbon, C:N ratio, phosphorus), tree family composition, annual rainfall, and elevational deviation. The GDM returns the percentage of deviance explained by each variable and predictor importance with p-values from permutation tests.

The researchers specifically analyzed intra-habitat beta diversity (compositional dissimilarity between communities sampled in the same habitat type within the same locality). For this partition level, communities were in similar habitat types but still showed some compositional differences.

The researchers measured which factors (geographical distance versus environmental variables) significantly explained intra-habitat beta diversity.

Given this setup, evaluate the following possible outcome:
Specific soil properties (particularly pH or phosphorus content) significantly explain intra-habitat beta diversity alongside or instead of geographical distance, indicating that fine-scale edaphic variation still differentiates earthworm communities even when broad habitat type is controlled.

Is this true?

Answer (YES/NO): NO